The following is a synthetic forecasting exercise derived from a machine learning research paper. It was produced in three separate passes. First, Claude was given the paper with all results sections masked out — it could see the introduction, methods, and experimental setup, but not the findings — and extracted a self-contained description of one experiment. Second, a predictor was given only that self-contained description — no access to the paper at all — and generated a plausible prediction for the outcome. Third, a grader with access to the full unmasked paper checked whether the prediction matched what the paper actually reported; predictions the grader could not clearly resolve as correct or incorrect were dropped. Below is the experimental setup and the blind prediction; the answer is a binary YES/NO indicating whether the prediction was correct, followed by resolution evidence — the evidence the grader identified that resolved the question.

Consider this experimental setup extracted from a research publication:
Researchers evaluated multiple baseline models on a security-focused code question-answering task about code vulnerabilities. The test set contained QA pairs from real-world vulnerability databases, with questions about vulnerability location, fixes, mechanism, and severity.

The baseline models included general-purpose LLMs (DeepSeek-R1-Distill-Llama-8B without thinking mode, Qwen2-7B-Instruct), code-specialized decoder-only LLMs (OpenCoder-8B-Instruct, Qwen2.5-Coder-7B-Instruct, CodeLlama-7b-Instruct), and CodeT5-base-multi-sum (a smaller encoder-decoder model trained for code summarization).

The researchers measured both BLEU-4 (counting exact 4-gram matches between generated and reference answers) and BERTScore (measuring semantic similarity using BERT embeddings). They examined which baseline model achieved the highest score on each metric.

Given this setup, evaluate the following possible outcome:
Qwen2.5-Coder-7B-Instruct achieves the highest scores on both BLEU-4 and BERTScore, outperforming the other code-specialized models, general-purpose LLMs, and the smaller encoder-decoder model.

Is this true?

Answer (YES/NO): NO